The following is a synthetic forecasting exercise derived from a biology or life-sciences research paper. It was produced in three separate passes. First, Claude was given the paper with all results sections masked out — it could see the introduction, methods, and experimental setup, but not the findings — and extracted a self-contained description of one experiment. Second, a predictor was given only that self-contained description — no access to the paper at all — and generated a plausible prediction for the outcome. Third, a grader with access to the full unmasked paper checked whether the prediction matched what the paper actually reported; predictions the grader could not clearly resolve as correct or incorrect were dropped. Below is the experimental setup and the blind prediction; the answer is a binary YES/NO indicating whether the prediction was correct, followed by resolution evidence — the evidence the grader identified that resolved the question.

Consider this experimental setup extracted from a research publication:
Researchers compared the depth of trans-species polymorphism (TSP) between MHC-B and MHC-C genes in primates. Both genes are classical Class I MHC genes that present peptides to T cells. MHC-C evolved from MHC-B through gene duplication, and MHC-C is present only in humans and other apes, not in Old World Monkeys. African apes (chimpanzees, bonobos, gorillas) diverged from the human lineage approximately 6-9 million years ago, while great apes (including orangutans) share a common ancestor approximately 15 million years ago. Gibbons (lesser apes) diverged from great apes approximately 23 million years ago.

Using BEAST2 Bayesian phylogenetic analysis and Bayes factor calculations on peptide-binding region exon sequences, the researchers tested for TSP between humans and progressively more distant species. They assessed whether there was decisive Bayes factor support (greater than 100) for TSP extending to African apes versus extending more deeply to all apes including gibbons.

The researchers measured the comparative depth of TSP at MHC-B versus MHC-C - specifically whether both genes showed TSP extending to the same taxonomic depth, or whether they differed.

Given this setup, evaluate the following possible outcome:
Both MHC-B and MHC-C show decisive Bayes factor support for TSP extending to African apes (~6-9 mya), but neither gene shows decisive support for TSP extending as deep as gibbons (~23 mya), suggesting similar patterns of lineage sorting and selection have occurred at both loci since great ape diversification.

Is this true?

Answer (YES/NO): NO